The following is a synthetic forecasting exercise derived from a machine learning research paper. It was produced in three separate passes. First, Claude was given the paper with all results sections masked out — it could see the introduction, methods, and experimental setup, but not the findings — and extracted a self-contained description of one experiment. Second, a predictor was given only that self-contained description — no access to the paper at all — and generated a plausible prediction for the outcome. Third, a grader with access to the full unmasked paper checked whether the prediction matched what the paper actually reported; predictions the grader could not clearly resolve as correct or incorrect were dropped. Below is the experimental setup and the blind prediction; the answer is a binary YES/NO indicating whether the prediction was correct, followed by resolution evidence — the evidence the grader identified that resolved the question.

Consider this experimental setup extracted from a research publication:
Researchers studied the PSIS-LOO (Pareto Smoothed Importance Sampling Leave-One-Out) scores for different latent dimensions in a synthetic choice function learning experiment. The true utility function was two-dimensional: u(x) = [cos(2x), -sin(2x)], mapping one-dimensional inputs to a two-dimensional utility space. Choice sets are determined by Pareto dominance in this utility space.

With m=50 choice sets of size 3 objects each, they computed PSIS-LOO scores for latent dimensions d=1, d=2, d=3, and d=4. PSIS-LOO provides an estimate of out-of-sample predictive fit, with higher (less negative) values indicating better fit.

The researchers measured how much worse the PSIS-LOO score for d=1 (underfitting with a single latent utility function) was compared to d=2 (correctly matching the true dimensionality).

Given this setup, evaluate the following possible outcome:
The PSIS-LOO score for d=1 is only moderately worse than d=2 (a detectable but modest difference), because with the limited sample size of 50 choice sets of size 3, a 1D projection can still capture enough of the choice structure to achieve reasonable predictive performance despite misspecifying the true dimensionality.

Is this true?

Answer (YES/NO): NO